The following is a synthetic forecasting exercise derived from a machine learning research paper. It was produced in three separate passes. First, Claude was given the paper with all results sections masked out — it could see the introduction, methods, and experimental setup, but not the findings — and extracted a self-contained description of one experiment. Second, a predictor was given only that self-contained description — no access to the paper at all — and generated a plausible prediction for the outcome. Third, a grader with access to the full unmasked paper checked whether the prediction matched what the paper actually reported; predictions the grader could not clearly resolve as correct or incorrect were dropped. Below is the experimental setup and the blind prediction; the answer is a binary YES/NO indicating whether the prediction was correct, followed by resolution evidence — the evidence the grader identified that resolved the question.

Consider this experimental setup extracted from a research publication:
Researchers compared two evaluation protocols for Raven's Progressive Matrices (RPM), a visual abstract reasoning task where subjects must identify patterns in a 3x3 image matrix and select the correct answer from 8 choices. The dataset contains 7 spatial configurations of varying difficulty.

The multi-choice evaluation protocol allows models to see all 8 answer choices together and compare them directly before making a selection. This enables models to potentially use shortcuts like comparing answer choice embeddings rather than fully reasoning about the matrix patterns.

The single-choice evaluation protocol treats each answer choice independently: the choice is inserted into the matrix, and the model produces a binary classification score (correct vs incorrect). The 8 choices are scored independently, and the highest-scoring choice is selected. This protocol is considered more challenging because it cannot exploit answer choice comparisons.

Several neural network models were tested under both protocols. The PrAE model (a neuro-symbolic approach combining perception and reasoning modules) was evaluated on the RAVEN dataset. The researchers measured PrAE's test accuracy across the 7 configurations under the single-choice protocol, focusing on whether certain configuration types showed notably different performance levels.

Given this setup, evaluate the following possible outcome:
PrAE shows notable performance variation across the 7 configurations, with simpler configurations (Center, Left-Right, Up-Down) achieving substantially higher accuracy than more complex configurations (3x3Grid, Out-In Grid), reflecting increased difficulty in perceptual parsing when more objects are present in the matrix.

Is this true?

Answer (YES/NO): YES